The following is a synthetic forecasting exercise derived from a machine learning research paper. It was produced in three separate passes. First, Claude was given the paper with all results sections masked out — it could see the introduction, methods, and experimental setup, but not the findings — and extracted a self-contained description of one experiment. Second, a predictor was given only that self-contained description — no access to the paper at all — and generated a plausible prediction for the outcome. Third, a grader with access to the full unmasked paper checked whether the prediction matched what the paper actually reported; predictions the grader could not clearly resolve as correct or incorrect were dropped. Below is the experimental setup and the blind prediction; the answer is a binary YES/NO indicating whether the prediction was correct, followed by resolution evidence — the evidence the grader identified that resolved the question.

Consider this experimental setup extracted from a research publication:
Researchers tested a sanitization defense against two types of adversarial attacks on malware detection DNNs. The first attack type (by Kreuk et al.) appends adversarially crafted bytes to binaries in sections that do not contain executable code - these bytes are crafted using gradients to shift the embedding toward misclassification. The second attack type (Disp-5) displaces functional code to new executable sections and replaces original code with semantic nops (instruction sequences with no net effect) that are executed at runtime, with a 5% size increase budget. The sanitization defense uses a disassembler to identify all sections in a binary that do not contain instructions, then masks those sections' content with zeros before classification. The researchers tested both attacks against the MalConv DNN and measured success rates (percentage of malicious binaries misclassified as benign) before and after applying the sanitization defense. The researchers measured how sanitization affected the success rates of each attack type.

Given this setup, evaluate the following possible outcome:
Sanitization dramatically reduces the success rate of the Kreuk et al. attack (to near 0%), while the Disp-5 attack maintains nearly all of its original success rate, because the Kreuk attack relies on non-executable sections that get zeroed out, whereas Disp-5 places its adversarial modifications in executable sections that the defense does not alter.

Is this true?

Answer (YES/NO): NO